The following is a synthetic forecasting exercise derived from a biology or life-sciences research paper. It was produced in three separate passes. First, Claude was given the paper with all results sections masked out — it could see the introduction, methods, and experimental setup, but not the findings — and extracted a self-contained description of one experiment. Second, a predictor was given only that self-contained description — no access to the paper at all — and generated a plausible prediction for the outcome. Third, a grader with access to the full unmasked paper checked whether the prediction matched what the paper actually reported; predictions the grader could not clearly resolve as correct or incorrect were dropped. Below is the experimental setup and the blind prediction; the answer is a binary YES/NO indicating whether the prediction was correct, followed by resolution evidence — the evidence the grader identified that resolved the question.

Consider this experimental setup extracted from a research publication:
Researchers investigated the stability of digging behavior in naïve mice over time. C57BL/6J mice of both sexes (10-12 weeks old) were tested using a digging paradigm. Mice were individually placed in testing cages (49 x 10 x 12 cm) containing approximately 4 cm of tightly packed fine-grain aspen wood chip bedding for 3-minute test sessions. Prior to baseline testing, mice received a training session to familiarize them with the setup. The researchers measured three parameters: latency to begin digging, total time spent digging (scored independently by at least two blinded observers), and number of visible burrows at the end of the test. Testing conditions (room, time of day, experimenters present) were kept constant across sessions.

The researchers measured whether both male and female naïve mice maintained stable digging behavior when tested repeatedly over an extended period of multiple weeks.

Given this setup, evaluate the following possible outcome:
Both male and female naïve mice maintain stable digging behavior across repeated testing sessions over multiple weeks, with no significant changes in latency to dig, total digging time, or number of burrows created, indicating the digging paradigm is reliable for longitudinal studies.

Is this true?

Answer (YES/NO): NO